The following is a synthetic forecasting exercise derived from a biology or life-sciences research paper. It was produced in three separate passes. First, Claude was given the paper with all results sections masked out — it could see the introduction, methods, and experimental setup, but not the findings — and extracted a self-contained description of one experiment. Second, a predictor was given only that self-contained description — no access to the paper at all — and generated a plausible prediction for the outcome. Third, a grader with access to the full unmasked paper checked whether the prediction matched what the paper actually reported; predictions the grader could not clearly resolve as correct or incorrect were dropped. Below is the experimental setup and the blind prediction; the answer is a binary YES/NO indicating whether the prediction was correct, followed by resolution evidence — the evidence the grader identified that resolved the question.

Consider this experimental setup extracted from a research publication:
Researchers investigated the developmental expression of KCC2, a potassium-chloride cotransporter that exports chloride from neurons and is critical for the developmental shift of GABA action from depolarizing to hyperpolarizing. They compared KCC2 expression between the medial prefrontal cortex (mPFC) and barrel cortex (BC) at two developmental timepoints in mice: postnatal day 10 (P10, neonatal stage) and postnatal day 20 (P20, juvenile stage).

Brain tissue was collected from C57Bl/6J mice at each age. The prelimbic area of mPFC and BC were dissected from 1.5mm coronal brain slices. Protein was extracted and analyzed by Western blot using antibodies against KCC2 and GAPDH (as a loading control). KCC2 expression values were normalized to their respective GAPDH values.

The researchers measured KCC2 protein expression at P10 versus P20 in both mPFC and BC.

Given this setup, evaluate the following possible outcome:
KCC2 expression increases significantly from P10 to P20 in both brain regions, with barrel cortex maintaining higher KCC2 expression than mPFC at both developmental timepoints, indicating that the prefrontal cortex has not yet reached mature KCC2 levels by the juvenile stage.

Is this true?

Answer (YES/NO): NO